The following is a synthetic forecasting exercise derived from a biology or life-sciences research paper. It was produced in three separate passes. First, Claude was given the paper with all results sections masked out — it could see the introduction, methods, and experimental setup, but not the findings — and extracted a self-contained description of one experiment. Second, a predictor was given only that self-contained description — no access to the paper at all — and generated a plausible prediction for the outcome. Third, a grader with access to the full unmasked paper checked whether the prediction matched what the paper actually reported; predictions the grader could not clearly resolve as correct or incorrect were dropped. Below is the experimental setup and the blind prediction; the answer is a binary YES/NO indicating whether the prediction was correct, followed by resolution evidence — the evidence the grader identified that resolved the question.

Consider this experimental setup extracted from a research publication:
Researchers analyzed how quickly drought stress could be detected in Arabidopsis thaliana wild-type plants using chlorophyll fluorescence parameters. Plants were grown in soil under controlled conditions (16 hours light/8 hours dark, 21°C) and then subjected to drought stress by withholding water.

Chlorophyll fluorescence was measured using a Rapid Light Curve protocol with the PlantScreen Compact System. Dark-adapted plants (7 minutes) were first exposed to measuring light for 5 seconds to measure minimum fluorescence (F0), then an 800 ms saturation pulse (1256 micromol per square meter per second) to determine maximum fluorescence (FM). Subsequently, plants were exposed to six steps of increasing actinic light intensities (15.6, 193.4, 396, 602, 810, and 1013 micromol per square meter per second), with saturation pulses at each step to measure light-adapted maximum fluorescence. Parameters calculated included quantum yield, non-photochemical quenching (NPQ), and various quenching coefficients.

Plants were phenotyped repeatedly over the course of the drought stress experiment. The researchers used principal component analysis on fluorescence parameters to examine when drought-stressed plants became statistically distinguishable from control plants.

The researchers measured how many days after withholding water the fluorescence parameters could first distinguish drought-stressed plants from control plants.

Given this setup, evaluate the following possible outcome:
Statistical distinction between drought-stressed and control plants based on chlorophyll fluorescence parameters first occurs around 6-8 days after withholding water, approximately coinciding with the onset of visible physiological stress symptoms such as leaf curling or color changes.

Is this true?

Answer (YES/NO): NO